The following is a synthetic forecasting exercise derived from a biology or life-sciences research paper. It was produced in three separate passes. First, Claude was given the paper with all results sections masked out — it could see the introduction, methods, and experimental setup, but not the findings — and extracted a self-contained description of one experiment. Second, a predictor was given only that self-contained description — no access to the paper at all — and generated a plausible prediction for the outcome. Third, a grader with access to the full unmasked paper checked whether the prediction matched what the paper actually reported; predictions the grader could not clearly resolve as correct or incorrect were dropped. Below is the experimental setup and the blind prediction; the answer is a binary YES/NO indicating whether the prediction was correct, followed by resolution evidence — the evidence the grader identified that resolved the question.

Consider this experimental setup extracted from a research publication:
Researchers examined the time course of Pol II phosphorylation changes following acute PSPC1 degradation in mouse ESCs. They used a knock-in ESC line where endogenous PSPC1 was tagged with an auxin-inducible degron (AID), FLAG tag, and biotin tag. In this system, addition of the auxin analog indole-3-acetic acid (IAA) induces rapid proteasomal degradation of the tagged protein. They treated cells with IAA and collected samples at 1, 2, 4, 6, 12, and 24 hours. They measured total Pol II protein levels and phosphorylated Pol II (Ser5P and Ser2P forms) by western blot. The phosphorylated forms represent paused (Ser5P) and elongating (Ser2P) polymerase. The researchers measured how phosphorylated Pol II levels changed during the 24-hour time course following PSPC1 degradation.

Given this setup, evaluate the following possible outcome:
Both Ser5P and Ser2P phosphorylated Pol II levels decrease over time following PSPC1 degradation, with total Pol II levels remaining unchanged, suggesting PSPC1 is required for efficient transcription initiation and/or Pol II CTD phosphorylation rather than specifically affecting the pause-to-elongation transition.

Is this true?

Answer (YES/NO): NO